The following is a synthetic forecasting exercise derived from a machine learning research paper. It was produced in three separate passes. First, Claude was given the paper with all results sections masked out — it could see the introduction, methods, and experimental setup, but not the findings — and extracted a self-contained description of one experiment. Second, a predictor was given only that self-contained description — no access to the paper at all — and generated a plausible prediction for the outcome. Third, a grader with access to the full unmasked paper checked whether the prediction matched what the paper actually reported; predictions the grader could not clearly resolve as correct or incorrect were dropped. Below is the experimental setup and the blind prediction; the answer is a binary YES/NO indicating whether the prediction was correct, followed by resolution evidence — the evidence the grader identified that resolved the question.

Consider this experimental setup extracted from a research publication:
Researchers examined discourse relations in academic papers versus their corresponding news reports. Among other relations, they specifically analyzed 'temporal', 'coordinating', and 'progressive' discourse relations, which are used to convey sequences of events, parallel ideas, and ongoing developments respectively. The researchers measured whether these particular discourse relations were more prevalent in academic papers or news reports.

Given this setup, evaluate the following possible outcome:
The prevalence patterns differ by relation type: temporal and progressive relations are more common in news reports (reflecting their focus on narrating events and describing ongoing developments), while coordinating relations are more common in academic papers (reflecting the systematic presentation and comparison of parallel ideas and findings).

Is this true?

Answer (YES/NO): NO